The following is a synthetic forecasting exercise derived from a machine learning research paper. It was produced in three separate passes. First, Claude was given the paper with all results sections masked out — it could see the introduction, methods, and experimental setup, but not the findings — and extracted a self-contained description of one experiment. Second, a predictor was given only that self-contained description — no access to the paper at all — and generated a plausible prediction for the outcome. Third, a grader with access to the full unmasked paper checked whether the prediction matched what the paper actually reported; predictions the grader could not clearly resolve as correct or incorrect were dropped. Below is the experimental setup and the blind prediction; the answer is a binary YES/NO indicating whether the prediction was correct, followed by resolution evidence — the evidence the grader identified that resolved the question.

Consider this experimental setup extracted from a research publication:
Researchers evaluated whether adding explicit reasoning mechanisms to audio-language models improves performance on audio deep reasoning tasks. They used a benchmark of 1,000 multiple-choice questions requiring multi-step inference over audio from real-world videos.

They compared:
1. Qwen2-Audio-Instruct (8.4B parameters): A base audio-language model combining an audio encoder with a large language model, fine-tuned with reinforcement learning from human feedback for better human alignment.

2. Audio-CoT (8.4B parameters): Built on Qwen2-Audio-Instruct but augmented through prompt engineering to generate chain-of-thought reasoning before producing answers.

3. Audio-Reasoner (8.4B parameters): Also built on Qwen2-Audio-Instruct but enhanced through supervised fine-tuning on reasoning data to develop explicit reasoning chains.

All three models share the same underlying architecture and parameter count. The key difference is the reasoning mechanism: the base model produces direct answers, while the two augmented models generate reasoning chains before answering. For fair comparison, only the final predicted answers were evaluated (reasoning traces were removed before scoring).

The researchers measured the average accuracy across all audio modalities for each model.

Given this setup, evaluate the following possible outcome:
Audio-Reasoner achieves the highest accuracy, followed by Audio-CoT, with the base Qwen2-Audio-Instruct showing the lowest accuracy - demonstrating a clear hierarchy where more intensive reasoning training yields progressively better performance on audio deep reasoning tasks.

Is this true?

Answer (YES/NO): NO